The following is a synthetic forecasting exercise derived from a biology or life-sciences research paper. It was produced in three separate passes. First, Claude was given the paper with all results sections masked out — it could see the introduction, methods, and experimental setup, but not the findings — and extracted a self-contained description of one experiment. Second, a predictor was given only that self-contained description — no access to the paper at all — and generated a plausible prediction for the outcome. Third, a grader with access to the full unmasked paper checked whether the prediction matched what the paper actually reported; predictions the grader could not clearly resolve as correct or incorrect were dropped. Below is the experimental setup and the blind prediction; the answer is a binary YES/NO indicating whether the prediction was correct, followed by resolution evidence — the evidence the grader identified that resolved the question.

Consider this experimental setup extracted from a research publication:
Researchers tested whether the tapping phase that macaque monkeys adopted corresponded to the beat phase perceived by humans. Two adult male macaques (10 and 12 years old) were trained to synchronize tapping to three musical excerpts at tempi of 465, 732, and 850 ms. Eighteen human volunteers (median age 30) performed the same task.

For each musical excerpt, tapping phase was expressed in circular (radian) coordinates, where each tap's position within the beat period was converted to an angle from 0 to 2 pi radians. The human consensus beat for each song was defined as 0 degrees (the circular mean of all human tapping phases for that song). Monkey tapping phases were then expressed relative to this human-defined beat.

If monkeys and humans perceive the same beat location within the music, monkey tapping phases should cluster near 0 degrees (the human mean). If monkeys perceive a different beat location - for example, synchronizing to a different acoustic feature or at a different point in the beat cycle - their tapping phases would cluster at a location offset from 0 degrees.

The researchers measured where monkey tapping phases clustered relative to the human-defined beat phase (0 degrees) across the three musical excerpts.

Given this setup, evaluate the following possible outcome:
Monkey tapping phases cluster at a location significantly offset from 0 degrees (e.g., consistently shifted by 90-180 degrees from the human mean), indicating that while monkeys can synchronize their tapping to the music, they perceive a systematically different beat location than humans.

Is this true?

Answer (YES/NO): NO